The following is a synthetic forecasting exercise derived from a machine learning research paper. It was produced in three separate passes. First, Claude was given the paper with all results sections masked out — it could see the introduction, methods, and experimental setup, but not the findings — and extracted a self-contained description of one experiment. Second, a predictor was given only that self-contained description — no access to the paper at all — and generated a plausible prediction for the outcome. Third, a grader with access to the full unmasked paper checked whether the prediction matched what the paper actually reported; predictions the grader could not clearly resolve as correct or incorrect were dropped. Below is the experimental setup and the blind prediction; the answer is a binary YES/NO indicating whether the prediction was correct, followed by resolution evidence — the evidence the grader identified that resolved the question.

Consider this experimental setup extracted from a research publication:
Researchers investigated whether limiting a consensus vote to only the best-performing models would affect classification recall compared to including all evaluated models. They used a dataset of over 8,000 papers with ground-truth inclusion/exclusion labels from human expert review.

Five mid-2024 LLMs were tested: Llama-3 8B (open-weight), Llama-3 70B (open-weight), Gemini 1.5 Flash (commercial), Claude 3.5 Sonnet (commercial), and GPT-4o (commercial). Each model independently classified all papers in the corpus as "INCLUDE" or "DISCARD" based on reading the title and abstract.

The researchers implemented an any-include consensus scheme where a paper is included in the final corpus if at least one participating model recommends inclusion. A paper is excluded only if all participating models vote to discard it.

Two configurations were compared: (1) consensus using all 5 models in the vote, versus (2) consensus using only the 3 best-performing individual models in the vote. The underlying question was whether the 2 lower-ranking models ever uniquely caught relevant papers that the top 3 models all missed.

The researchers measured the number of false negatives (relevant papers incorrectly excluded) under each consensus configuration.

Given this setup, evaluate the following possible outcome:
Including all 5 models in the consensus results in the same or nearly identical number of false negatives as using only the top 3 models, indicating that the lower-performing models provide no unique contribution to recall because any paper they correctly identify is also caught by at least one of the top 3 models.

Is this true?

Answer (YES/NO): YES